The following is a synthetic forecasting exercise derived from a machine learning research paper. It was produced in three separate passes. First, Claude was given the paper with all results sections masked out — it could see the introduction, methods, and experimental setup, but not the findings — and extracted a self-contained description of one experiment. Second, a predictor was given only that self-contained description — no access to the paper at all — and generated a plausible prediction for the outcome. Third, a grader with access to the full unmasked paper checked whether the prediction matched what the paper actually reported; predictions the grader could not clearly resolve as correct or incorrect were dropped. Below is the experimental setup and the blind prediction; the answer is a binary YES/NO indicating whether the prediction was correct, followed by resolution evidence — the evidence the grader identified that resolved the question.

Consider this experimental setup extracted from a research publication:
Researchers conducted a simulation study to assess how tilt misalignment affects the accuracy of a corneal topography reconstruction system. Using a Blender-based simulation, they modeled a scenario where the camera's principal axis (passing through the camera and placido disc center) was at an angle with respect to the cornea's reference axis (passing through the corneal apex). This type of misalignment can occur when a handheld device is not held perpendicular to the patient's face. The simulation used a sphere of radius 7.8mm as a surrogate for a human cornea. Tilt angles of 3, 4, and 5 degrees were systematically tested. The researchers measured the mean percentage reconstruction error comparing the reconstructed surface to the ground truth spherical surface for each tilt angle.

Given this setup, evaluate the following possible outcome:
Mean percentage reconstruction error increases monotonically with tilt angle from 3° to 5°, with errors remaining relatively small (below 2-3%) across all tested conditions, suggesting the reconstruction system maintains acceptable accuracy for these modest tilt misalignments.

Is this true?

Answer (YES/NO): NO